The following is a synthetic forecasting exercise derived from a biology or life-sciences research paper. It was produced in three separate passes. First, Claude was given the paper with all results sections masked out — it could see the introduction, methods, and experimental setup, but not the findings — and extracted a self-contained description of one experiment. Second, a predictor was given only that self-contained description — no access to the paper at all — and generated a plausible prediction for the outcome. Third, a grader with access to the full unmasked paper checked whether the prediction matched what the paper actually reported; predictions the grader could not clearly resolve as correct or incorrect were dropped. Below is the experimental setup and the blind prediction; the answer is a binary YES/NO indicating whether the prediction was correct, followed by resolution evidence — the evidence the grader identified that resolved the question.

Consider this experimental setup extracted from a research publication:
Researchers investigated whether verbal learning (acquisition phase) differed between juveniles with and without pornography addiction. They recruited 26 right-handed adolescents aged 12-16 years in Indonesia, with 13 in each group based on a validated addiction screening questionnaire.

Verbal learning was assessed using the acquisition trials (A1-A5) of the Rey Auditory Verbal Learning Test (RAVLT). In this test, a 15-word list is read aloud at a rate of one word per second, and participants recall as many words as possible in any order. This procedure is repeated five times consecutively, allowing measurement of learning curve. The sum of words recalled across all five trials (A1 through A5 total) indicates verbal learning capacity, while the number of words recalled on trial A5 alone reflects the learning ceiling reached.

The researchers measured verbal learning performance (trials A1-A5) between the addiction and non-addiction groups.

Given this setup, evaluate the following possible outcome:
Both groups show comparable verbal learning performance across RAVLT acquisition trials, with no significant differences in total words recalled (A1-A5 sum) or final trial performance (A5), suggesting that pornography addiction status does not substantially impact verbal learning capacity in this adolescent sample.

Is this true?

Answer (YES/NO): YES